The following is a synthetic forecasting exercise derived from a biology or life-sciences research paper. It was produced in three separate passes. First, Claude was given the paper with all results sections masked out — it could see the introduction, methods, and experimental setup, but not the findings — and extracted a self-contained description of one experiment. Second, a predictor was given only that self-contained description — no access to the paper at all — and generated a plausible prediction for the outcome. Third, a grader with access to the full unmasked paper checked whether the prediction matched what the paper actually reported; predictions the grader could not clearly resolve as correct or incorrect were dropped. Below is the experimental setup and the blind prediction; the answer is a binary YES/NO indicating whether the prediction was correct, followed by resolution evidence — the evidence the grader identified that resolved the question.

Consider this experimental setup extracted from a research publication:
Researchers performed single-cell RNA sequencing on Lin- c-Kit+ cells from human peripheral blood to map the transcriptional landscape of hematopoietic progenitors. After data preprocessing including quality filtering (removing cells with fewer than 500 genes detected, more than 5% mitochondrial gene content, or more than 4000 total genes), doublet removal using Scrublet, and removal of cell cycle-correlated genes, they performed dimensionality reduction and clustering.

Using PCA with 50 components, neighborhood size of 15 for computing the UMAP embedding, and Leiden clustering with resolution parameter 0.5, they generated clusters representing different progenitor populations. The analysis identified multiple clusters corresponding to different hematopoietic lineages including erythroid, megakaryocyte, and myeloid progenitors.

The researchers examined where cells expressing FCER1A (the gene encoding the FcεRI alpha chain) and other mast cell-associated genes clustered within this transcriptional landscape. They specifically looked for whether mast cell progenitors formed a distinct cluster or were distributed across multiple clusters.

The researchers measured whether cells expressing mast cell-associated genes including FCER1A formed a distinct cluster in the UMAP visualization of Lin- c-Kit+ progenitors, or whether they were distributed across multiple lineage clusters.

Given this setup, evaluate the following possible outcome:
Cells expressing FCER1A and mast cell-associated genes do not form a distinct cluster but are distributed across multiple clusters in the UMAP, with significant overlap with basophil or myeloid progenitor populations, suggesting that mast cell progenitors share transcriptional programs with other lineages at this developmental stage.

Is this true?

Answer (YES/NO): NO